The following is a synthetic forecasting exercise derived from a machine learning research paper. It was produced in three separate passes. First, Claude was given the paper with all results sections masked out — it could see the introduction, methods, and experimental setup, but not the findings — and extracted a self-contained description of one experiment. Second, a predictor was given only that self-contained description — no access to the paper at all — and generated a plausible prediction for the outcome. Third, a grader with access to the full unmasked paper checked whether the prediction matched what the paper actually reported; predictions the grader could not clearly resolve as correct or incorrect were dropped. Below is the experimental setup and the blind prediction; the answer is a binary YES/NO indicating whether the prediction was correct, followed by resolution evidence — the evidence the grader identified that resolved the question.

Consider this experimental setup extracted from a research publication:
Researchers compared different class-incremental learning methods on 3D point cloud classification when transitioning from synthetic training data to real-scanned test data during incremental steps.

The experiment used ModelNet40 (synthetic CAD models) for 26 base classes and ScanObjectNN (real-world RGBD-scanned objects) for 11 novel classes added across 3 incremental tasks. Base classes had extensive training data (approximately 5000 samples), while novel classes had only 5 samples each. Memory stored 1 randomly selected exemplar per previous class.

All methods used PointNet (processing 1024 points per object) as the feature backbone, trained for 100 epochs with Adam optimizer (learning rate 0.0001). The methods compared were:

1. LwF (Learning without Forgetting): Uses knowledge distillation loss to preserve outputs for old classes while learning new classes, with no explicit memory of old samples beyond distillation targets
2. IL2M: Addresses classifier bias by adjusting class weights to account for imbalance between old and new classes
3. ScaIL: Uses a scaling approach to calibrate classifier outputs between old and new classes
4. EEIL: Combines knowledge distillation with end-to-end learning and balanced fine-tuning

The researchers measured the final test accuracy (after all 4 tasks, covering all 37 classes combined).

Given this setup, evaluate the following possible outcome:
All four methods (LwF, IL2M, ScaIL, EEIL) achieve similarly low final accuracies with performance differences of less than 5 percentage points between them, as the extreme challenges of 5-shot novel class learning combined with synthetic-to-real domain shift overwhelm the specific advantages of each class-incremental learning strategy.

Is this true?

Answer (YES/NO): NO